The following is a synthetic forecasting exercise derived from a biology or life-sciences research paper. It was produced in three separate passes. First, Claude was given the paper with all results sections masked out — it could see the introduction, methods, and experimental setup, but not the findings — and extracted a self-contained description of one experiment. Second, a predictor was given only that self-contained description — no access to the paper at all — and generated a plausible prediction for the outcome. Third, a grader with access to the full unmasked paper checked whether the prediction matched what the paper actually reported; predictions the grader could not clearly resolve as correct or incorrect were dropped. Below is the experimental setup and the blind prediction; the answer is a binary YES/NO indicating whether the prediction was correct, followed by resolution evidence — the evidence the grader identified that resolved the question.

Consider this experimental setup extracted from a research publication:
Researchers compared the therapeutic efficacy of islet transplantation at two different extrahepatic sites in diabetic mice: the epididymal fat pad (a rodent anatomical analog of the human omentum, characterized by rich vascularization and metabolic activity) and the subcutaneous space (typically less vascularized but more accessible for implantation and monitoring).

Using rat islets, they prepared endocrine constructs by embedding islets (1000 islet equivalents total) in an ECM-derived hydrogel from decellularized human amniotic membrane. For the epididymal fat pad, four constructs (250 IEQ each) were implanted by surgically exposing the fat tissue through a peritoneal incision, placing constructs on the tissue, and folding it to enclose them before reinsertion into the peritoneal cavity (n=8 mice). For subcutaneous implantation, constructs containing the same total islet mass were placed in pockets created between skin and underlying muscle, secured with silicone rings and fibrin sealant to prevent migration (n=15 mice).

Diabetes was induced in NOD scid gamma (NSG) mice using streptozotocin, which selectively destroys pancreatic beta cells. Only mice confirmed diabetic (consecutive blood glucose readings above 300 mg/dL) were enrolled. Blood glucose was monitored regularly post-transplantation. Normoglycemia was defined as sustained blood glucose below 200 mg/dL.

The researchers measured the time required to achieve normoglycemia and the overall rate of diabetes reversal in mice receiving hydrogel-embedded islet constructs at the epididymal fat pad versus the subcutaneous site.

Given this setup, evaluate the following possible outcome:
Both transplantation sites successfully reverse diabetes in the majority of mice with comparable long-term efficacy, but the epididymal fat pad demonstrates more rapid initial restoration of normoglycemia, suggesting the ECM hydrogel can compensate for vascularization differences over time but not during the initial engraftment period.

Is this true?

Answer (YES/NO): NO